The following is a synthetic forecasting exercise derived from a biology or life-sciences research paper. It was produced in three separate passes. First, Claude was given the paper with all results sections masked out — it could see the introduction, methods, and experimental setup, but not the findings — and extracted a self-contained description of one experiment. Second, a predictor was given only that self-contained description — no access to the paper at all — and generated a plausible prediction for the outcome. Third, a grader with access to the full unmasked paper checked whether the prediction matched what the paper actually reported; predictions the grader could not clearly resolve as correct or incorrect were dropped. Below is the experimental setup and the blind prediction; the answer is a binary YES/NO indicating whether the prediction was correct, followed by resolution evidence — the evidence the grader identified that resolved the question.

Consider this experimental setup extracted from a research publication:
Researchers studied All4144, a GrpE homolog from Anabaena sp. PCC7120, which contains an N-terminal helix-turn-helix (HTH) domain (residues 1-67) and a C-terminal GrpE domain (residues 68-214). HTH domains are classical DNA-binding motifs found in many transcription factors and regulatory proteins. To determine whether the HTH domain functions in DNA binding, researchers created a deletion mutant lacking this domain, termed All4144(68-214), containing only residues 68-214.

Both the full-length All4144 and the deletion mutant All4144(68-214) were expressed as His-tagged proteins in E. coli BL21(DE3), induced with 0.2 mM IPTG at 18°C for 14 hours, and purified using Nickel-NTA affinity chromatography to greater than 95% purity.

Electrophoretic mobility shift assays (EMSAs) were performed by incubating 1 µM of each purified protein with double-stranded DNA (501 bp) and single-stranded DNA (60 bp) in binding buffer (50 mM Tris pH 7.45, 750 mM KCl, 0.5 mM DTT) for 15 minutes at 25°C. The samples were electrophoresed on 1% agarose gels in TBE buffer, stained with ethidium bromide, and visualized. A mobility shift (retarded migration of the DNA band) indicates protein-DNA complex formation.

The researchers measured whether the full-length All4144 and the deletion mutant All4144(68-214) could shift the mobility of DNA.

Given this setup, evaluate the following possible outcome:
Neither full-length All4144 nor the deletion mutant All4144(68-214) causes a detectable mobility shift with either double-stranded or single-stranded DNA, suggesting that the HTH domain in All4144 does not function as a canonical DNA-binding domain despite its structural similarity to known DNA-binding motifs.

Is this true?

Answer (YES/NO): NO